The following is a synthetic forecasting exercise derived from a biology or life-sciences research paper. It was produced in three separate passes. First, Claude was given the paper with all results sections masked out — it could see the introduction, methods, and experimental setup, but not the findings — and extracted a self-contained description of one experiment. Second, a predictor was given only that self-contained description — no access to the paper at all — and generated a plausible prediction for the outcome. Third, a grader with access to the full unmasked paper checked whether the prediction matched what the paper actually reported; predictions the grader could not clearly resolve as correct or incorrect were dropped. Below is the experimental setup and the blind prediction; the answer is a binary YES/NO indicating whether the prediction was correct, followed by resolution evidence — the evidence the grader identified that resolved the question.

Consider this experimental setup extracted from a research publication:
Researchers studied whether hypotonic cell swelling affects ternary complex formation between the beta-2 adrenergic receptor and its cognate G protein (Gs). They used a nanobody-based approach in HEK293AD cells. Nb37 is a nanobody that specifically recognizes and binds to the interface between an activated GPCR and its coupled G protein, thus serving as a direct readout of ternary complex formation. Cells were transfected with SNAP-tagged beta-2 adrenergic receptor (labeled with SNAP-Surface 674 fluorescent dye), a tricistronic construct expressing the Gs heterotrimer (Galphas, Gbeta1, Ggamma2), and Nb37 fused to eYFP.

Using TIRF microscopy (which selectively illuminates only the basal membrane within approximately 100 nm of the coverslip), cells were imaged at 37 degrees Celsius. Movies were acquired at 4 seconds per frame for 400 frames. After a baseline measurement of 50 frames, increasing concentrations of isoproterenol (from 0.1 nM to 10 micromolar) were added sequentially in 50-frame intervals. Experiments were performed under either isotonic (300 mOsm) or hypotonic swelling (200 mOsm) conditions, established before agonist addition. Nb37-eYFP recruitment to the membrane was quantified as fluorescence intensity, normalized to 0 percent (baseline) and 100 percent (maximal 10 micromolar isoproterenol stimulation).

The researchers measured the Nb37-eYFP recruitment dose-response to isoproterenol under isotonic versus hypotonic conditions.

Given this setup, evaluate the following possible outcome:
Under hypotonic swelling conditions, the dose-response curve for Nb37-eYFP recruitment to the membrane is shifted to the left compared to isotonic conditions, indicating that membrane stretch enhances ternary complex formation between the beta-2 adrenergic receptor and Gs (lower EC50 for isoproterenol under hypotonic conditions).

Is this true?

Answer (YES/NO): YES